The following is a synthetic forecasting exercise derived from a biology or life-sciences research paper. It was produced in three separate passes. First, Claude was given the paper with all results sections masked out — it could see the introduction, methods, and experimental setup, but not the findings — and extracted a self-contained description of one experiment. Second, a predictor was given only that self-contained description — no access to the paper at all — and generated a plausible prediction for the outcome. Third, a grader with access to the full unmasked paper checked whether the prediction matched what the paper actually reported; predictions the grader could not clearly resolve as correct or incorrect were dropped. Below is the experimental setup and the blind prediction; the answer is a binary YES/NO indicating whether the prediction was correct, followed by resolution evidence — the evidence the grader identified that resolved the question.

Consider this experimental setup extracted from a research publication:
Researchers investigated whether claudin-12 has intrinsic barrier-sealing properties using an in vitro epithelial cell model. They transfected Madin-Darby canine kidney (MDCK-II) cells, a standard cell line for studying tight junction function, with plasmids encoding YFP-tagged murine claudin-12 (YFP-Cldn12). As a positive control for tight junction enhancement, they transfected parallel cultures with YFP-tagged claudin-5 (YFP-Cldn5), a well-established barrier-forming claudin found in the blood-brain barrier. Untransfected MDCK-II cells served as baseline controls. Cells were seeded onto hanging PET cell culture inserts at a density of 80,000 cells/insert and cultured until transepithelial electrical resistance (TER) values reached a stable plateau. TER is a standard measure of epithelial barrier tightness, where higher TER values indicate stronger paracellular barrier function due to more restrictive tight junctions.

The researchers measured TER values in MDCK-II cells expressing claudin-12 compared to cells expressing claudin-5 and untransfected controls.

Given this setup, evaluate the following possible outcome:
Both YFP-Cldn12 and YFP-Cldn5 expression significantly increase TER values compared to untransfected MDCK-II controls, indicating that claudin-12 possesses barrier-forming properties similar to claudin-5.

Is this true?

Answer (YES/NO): NO